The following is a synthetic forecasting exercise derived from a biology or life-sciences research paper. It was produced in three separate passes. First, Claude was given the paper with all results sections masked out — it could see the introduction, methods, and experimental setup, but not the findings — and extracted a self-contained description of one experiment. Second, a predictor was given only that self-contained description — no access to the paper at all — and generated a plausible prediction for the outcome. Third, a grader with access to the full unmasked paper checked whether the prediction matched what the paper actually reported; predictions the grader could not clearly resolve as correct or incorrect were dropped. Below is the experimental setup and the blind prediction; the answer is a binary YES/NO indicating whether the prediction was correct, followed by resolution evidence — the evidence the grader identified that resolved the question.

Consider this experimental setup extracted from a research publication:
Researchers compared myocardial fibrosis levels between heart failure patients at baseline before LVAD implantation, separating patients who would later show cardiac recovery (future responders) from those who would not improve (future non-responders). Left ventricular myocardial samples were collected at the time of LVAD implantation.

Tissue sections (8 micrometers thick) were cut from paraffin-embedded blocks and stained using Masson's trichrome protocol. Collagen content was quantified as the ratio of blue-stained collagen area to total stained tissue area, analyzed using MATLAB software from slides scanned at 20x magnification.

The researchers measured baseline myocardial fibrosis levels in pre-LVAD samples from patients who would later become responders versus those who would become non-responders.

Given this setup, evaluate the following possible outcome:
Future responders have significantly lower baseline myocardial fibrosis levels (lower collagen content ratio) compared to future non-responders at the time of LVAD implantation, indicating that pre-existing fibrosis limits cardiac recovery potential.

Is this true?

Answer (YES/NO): NO